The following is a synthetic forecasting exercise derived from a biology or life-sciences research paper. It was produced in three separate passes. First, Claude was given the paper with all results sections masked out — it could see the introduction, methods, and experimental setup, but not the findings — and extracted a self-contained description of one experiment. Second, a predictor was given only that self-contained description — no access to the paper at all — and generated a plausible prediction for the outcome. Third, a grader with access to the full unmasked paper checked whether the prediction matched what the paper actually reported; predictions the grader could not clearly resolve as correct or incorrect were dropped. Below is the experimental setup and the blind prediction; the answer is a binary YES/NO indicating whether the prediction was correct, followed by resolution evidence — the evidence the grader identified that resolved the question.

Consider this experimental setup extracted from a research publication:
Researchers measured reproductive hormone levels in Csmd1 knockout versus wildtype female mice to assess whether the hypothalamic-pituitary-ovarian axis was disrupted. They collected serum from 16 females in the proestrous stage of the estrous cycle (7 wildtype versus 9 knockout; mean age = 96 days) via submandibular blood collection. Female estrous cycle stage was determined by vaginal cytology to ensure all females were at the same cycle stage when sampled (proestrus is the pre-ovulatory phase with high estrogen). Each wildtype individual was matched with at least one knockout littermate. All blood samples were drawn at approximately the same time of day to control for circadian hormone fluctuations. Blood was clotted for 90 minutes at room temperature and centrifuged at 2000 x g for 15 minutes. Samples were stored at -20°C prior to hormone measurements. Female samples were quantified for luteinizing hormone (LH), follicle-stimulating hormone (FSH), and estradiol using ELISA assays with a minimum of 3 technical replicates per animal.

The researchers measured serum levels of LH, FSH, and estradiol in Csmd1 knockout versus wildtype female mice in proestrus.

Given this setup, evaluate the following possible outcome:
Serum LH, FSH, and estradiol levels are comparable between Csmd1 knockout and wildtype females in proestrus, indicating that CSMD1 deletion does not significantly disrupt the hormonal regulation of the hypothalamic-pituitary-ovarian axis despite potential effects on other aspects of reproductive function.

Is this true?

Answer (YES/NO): YES